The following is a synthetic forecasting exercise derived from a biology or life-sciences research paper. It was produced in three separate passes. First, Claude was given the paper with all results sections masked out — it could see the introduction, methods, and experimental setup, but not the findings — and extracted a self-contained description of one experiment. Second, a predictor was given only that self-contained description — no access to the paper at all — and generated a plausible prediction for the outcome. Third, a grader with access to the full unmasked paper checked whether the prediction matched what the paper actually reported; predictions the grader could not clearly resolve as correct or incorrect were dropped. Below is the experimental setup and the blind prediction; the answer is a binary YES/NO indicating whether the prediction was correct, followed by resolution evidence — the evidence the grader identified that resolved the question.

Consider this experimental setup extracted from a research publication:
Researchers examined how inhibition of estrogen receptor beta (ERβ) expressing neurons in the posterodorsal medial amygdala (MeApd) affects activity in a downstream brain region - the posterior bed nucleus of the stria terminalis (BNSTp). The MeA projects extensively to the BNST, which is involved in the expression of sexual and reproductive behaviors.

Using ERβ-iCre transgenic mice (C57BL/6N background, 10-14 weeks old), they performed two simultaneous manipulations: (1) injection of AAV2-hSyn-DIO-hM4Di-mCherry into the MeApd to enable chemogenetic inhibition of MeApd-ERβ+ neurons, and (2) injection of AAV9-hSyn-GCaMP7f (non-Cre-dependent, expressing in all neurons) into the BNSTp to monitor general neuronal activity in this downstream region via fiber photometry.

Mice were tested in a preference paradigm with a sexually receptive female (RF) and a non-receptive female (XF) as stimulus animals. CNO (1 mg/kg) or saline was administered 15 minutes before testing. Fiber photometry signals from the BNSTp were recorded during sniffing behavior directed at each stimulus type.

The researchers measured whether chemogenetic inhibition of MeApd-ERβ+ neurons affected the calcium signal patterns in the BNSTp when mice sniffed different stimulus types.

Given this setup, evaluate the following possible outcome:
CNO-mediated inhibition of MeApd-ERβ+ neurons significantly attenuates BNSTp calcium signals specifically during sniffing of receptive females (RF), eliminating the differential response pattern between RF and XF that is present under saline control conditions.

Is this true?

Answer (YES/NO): YES